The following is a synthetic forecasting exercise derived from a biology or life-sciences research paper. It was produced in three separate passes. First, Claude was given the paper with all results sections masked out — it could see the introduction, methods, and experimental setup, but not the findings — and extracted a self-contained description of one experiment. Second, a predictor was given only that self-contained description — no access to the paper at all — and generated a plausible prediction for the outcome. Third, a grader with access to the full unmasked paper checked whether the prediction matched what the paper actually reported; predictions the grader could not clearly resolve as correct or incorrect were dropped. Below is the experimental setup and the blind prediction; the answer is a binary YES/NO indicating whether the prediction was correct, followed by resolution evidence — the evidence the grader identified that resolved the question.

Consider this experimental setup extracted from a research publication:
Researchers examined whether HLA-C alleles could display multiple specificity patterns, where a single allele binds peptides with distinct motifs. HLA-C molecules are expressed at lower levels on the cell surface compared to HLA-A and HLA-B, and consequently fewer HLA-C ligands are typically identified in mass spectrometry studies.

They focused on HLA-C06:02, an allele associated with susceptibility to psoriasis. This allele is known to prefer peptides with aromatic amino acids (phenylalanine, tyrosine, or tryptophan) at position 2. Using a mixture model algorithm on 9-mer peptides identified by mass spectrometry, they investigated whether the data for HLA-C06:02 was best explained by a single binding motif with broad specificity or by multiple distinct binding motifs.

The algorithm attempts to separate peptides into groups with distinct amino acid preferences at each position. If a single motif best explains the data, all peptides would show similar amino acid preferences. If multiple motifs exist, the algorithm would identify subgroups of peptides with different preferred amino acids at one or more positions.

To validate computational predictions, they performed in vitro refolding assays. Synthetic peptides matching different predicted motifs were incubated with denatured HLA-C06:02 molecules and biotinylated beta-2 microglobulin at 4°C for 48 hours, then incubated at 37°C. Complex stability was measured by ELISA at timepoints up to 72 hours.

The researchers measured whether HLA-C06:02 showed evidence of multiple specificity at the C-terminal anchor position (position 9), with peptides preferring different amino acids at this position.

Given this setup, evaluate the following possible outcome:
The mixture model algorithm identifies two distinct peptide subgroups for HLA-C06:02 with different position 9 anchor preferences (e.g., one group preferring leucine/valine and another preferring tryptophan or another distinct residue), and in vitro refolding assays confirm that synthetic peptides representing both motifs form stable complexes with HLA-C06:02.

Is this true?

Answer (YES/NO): NO